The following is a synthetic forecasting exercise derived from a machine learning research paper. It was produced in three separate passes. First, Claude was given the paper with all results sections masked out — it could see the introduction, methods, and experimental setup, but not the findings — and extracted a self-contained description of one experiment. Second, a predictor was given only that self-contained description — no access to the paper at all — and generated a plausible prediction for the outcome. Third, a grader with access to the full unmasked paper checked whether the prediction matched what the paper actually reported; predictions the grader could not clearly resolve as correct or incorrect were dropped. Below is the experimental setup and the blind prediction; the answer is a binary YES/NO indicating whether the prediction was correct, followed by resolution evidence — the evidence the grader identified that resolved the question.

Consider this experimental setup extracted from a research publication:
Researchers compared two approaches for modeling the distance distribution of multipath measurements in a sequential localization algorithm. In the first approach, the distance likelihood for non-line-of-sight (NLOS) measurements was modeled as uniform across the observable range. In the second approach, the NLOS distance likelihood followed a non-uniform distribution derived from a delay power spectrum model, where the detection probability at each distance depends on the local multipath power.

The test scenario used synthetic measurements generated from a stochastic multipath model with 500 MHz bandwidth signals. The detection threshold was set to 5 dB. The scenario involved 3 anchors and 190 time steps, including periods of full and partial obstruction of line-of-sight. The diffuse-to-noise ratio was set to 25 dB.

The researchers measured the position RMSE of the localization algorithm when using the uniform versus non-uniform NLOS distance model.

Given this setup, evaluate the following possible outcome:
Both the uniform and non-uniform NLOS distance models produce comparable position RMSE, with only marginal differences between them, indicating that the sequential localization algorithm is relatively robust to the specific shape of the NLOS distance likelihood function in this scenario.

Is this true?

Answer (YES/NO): YES